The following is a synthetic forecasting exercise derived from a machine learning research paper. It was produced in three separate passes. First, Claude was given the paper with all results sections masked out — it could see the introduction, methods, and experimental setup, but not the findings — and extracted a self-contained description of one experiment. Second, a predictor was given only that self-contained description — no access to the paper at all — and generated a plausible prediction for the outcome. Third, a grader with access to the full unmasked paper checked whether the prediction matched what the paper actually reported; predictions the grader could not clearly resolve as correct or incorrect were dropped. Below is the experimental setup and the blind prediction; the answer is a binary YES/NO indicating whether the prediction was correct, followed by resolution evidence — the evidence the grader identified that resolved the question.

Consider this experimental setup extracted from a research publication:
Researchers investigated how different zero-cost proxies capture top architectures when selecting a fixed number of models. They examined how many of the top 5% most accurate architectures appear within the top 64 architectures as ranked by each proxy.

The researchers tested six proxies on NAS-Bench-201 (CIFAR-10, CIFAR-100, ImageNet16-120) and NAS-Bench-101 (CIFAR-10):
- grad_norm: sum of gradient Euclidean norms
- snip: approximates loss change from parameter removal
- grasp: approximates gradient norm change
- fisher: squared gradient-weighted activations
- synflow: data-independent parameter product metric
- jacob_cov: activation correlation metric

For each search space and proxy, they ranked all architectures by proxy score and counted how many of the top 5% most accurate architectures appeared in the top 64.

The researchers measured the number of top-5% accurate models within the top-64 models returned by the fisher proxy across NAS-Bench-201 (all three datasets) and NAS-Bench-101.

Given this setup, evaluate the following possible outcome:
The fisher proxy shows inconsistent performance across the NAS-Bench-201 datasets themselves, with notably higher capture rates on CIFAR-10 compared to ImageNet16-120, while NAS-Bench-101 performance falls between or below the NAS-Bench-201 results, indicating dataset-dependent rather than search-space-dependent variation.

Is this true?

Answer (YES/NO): NO